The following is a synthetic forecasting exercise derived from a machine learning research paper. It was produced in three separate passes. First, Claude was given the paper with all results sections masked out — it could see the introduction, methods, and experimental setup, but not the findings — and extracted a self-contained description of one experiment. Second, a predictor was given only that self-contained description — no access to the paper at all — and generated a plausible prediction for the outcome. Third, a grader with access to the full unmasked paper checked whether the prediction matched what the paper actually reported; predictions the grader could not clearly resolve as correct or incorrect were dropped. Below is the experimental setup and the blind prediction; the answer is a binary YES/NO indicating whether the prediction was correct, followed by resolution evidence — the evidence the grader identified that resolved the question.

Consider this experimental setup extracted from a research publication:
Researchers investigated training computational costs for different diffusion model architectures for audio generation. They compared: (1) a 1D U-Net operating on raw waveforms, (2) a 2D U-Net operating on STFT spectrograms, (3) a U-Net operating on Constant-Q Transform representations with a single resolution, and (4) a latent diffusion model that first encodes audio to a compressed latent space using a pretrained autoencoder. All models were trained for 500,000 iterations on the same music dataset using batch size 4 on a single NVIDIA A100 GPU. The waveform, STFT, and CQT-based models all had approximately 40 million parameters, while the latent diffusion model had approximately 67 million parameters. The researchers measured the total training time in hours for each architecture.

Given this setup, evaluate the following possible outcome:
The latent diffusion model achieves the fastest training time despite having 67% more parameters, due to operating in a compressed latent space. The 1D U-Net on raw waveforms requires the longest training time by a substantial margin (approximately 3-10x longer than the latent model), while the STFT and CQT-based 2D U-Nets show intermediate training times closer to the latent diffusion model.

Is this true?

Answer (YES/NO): NO